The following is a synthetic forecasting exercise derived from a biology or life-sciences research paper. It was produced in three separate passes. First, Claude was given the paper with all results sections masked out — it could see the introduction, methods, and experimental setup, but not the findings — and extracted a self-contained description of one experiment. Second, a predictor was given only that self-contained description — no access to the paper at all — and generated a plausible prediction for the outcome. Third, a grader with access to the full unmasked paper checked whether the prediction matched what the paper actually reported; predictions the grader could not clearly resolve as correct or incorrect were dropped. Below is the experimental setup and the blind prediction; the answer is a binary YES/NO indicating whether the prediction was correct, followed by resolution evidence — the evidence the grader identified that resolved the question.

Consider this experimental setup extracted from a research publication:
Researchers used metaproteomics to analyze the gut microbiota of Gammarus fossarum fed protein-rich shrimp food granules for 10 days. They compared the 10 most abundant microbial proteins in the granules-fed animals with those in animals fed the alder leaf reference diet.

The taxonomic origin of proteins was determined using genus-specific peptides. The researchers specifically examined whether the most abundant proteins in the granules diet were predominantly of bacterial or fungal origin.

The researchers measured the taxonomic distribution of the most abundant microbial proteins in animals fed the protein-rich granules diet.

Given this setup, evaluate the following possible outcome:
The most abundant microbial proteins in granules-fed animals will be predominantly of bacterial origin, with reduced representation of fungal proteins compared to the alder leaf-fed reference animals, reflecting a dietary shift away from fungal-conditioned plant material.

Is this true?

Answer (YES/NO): NO